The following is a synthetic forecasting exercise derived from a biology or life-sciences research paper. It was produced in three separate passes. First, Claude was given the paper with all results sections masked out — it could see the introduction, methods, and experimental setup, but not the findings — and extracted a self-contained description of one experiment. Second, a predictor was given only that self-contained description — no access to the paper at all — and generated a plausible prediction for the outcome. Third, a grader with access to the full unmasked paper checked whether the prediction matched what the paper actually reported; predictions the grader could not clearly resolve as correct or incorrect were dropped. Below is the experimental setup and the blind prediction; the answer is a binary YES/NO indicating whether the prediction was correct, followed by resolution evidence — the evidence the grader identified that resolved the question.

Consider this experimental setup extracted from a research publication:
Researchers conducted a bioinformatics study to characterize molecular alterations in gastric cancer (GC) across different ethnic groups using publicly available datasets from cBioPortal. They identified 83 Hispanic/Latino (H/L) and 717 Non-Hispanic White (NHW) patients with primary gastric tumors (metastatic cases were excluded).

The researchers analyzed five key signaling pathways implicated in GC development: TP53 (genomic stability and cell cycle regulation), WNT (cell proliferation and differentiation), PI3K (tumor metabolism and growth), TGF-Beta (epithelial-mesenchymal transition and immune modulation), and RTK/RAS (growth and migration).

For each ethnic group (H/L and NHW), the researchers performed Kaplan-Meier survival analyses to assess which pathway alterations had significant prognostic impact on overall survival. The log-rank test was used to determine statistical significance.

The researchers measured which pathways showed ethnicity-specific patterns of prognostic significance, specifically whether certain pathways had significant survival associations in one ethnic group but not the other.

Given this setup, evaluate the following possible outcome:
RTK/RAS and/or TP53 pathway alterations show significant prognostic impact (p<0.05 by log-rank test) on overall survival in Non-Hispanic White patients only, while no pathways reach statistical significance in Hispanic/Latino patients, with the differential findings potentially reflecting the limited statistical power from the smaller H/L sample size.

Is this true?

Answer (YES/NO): NO